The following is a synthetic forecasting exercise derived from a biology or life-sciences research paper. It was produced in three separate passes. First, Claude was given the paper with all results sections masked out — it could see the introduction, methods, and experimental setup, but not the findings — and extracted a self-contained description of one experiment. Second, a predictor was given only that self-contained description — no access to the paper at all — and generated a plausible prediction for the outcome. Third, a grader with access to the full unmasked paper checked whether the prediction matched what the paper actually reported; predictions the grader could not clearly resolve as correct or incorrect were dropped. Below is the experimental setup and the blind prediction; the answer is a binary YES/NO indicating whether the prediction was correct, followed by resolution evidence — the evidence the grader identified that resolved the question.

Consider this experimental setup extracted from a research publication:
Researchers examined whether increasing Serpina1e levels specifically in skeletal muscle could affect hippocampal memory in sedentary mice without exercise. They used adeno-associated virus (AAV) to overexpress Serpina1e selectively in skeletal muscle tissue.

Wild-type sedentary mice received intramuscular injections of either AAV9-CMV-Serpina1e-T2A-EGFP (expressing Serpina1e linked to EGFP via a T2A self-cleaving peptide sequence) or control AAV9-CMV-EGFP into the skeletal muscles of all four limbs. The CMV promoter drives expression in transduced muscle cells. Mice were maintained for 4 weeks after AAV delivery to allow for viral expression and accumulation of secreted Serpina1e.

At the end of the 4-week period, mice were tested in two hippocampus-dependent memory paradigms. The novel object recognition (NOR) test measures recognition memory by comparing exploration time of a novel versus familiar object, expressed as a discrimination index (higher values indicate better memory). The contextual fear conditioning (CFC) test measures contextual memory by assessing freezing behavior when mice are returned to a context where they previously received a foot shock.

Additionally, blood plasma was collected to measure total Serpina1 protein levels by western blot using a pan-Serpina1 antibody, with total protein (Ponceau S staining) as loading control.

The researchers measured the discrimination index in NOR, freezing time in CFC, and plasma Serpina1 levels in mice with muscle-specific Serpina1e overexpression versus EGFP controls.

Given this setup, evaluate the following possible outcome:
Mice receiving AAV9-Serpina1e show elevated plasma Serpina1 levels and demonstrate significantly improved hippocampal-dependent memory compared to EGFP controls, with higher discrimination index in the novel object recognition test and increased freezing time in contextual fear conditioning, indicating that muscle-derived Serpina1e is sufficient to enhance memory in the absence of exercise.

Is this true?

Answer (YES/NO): YES